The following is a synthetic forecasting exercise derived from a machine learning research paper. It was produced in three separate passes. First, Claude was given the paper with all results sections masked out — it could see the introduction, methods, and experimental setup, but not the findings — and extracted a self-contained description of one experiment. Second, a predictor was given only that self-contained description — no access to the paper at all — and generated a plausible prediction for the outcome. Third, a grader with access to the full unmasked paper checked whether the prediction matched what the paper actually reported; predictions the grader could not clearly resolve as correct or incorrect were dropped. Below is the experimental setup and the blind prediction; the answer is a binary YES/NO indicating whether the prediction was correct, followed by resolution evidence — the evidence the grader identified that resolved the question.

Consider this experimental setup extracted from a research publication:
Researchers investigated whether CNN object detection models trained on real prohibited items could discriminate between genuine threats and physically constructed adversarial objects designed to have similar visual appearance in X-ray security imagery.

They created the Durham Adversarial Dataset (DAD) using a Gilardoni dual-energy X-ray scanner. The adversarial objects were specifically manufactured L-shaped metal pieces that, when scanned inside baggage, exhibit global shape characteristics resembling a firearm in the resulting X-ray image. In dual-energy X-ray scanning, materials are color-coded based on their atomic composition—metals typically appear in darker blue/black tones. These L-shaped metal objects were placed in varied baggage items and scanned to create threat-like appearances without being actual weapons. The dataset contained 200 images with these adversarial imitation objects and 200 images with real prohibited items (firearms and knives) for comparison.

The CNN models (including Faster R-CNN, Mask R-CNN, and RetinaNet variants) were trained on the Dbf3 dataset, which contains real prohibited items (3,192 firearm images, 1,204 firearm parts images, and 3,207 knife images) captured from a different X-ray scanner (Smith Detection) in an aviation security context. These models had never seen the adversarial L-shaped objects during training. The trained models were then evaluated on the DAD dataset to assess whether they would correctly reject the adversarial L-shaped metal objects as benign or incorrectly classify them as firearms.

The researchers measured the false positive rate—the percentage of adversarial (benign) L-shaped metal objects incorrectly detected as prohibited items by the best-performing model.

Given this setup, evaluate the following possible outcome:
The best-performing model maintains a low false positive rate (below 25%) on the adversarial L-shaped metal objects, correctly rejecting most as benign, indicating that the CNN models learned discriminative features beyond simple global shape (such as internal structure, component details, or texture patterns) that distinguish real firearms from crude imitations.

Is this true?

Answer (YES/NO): YES